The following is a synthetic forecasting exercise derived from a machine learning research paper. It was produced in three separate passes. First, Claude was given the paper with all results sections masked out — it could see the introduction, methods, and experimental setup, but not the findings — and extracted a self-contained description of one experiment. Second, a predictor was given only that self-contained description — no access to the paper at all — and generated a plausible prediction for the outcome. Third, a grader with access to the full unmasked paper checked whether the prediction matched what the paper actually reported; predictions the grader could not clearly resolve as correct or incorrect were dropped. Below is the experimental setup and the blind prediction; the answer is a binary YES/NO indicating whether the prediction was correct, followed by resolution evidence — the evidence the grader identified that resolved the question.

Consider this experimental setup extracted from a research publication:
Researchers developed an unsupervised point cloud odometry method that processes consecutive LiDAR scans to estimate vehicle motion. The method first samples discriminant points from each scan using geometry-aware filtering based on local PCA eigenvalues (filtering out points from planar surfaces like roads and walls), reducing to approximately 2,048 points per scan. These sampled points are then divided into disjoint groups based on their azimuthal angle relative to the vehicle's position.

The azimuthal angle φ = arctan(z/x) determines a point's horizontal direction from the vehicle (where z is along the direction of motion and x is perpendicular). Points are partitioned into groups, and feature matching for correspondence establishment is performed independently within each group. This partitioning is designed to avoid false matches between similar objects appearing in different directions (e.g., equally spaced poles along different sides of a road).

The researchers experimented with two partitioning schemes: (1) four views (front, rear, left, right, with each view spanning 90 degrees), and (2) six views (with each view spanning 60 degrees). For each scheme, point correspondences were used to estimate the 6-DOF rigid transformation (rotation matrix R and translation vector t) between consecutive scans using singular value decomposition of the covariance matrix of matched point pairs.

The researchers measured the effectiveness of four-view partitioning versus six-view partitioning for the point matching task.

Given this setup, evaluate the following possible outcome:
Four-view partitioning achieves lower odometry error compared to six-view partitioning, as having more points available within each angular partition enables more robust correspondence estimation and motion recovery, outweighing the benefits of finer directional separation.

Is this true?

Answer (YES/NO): YES